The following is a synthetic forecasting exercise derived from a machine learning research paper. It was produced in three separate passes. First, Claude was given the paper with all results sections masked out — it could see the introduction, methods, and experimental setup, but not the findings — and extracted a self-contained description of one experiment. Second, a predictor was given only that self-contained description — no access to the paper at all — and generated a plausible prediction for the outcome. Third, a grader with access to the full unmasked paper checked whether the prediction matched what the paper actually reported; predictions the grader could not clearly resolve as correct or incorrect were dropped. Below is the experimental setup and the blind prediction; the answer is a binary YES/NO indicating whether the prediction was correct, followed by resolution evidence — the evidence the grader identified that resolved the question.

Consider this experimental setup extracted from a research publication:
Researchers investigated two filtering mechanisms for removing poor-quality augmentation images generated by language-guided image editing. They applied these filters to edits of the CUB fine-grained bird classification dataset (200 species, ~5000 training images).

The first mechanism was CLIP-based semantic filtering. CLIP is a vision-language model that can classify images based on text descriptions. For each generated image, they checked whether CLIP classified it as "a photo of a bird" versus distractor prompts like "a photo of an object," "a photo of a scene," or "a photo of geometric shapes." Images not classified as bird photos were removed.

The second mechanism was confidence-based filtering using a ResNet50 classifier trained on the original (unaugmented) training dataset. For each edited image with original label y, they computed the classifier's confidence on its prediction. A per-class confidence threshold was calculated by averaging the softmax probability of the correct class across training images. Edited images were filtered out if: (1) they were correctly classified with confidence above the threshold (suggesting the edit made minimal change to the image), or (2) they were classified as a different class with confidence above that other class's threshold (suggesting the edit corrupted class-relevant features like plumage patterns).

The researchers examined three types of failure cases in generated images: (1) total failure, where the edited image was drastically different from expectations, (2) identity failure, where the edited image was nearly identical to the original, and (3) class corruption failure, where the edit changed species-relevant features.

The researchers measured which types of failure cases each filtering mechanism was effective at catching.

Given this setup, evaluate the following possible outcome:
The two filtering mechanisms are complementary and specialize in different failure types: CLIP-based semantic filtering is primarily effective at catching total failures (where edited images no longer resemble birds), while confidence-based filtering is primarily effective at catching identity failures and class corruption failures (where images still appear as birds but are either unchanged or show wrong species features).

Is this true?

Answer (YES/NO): YES